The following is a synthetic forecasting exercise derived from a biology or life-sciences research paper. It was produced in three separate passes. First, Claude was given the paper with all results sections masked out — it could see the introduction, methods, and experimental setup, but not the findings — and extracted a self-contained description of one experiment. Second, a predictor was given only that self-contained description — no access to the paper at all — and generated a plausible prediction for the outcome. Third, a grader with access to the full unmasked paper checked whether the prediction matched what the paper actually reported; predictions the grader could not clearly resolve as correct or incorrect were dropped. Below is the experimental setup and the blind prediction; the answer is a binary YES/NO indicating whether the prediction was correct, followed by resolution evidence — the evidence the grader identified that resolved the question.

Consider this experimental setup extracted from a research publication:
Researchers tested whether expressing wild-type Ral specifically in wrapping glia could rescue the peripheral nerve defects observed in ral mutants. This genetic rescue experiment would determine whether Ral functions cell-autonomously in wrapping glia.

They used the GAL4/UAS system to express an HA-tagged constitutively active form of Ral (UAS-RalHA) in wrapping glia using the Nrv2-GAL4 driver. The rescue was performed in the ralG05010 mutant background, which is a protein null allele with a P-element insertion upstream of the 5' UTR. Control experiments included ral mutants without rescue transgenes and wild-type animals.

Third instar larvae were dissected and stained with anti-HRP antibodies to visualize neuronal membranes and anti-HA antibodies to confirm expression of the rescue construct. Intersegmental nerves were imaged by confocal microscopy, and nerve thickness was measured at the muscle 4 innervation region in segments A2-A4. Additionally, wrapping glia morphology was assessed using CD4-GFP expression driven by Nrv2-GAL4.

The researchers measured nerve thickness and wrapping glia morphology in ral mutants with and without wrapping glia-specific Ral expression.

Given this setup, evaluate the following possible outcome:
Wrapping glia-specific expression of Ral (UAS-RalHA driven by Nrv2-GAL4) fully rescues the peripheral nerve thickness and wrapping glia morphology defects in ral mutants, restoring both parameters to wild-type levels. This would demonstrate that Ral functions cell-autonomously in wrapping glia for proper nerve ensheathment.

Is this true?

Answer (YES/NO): NO